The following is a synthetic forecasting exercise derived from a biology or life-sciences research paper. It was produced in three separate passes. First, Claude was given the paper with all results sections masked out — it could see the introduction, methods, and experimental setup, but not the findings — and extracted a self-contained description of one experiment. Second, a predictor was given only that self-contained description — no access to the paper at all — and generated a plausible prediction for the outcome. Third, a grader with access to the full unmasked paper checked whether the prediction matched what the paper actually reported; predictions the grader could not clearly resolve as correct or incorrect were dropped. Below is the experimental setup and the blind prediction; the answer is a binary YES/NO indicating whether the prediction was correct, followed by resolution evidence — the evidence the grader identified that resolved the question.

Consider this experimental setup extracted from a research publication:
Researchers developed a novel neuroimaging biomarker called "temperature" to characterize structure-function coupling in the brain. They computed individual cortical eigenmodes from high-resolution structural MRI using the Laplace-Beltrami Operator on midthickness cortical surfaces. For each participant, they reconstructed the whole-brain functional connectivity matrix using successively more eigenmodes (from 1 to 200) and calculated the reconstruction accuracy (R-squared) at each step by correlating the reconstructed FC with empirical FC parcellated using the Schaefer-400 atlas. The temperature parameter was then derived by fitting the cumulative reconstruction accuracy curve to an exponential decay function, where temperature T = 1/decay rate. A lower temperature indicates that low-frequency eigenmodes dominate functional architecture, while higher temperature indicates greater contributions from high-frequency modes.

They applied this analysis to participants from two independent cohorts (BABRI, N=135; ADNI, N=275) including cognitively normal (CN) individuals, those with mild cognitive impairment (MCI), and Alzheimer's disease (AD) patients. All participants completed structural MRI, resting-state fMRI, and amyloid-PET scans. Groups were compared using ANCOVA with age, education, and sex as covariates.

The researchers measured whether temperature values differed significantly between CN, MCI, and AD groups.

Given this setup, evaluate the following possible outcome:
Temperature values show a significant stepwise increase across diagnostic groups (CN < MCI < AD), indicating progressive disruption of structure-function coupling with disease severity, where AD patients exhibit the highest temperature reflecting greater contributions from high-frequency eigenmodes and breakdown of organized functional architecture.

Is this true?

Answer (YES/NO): NO